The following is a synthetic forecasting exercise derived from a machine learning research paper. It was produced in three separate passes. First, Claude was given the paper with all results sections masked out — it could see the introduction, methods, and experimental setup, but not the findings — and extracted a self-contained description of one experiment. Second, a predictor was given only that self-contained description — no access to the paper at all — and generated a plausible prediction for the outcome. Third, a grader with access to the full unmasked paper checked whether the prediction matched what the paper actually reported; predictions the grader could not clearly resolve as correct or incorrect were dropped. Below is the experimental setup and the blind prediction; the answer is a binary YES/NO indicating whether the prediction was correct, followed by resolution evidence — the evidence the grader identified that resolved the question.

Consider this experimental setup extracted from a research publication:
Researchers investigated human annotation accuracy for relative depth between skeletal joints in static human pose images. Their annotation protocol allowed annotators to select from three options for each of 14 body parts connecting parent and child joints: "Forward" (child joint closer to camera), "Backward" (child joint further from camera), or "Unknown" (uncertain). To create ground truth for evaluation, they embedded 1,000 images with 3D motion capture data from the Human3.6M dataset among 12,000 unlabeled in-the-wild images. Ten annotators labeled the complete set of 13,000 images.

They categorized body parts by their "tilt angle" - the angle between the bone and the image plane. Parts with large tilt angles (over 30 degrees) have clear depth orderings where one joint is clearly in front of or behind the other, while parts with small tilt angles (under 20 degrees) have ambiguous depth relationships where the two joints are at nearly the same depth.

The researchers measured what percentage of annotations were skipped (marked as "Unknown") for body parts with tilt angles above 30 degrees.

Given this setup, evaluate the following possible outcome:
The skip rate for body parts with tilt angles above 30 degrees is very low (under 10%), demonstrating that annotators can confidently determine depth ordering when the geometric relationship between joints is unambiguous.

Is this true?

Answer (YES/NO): YES